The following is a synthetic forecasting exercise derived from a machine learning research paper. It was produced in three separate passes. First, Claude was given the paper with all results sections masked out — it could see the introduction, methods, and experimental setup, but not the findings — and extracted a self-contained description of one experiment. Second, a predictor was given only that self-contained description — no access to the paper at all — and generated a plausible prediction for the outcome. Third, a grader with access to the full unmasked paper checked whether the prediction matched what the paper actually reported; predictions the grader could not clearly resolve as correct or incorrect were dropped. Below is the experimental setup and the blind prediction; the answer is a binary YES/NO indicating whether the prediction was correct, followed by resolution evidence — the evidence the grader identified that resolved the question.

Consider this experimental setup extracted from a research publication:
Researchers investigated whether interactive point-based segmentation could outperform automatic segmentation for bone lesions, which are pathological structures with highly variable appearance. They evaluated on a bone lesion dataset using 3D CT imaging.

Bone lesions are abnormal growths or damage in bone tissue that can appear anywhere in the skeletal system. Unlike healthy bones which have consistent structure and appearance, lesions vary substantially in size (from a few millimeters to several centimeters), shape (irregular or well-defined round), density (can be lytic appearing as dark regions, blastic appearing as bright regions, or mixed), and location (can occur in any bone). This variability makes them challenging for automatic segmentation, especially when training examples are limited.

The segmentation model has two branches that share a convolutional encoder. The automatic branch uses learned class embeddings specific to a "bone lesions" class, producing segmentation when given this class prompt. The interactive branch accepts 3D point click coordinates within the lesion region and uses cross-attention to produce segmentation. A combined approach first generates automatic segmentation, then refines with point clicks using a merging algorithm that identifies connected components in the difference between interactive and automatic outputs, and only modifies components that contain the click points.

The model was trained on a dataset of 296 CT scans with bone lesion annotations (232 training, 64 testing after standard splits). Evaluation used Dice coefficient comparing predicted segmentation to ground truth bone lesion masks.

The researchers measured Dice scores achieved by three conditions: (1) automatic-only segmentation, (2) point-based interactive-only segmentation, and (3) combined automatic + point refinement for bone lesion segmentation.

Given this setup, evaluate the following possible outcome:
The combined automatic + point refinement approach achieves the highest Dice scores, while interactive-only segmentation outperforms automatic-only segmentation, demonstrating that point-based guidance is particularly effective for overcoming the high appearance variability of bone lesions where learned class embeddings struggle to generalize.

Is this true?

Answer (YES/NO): YES